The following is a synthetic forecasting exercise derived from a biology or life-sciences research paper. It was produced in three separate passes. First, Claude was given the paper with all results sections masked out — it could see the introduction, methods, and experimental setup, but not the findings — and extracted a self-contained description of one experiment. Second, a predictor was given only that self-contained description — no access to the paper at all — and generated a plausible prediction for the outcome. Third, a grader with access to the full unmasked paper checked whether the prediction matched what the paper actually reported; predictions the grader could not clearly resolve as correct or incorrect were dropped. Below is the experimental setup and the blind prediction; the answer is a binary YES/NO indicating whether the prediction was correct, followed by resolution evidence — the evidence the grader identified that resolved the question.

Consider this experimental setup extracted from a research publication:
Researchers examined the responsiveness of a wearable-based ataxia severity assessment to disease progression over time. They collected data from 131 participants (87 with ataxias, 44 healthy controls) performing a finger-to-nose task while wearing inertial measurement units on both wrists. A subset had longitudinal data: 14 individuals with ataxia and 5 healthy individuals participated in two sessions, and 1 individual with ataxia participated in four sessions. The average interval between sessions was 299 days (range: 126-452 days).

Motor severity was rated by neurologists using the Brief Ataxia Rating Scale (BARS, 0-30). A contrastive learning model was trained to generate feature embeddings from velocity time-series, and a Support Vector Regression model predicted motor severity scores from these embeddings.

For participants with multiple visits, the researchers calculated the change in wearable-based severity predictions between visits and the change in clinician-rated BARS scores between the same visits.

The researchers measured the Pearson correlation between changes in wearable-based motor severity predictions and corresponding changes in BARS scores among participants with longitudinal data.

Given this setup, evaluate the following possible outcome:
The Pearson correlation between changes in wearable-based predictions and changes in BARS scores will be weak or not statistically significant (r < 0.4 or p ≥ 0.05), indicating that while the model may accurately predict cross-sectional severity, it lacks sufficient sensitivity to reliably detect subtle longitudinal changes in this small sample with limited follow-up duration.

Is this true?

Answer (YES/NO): NO